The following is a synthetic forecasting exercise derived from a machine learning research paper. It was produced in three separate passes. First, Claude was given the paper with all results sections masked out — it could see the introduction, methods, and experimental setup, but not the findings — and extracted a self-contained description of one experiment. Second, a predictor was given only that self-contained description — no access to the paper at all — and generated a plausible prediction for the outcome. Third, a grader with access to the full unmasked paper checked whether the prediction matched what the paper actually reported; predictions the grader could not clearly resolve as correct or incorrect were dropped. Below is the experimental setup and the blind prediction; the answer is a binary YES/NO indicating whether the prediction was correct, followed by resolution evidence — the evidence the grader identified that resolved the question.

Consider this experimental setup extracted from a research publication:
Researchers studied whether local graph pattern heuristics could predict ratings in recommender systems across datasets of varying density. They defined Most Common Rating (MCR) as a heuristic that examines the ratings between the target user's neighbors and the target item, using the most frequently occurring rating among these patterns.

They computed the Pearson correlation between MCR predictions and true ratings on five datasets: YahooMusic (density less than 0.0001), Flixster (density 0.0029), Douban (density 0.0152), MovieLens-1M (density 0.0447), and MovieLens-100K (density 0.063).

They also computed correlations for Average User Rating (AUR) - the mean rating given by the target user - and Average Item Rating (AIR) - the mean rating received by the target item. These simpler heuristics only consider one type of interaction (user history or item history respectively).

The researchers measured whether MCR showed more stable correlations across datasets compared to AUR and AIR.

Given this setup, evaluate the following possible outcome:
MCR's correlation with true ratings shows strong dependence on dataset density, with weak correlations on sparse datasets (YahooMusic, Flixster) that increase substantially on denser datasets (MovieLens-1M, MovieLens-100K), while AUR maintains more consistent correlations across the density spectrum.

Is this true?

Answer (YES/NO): NO